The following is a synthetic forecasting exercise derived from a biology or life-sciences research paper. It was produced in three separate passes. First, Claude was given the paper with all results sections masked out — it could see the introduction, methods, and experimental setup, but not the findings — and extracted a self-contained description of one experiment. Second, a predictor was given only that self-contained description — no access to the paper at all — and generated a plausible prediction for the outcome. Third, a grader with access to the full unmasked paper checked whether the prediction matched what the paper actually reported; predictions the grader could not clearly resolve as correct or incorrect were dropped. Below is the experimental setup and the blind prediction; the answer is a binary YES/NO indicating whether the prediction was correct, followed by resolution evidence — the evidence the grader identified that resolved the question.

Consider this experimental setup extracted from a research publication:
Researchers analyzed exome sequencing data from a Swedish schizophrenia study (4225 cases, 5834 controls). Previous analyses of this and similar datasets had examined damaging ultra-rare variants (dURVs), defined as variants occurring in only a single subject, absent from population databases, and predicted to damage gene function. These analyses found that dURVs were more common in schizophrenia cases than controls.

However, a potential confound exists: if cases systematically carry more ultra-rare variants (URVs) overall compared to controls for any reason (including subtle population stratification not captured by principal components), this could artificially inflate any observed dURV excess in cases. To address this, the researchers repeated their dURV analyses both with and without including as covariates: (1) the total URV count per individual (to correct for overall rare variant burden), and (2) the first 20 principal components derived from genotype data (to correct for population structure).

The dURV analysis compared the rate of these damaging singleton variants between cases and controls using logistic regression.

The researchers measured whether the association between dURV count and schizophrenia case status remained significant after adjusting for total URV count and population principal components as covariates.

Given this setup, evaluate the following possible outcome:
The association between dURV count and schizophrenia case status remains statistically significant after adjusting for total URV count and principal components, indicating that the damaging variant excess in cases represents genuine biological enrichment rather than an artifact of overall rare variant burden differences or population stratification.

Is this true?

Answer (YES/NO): YES